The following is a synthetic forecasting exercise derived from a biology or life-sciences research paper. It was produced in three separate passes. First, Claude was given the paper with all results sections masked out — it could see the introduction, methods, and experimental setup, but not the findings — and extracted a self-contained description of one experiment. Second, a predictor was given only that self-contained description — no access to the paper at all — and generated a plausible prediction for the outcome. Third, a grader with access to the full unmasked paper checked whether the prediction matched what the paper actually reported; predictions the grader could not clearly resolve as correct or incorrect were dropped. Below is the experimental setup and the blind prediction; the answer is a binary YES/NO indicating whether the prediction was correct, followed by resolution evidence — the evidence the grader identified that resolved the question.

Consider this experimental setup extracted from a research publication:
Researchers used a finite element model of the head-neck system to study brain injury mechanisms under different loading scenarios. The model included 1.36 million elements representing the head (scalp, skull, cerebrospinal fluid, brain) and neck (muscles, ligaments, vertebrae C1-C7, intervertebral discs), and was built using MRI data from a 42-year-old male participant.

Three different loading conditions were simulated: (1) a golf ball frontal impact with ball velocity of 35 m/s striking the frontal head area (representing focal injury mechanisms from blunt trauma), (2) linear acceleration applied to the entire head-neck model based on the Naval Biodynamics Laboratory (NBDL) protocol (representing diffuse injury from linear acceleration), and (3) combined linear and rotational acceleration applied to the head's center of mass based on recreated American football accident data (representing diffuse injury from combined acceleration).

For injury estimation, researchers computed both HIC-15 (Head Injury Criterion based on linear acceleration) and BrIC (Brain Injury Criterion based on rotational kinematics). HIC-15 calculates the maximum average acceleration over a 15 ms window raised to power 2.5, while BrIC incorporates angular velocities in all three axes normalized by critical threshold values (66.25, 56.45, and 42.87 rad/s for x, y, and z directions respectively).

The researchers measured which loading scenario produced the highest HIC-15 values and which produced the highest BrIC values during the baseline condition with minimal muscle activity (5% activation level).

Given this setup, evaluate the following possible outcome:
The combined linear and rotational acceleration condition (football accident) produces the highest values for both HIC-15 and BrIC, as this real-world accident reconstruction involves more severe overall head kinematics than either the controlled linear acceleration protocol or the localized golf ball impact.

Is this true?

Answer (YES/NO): NO